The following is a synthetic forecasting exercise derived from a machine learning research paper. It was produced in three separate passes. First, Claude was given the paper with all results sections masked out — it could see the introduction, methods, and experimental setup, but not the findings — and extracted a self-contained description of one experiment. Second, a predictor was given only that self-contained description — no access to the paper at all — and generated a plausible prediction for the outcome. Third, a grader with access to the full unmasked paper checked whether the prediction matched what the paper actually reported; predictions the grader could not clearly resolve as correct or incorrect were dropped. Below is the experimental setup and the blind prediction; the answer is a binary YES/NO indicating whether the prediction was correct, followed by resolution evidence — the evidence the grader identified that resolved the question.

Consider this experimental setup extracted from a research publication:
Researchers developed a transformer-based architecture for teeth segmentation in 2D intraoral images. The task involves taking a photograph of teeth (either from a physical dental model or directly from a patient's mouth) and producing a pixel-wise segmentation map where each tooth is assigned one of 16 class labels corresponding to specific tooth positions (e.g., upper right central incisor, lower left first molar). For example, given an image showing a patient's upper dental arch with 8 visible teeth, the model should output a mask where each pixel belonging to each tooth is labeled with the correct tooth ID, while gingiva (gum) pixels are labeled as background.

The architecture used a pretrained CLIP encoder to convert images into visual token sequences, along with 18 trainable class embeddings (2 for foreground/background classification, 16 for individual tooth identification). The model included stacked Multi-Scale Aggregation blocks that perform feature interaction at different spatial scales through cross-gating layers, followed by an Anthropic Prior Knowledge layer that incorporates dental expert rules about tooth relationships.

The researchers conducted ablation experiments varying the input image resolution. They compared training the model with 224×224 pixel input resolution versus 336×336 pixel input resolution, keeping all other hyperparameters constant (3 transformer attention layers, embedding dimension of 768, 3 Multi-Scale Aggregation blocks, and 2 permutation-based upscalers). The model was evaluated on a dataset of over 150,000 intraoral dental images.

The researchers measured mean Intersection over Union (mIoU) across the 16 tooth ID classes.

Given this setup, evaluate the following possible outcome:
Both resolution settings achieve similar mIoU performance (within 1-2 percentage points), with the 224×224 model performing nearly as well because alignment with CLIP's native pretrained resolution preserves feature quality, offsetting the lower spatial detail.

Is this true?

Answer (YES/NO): NO